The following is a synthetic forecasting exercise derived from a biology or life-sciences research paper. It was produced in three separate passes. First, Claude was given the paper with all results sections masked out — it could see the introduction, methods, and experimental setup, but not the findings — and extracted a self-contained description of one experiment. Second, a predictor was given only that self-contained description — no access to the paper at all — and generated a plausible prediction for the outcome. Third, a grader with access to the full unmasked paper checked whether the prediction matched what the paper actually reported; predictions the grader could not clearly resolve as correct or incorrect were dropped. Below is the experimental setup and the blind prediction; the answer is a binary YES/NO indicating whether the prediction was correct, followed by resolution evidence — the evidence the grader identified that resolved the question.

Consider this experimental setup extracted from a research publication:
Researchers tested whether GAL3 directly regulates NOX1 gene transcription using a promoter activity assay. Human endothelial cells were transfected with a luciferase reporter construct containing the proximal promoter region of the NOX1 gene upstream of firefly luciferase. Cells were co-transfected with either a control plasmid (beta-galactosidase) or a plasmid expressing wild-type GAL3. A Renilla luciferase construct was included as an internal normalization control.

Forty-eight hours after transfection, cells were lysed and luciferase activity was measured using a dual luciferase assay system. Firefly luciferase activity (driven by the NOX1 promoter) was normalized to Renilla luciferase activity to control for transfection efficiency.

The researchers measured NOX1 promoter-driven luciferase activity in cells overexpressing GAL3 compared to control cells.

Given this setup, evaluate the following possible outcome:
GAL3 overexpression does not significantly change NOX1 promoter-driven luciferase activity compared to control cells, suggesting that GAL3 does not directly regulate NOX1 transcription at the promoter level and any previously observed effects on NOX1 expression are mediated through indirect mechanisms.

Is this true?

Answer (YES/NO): NO